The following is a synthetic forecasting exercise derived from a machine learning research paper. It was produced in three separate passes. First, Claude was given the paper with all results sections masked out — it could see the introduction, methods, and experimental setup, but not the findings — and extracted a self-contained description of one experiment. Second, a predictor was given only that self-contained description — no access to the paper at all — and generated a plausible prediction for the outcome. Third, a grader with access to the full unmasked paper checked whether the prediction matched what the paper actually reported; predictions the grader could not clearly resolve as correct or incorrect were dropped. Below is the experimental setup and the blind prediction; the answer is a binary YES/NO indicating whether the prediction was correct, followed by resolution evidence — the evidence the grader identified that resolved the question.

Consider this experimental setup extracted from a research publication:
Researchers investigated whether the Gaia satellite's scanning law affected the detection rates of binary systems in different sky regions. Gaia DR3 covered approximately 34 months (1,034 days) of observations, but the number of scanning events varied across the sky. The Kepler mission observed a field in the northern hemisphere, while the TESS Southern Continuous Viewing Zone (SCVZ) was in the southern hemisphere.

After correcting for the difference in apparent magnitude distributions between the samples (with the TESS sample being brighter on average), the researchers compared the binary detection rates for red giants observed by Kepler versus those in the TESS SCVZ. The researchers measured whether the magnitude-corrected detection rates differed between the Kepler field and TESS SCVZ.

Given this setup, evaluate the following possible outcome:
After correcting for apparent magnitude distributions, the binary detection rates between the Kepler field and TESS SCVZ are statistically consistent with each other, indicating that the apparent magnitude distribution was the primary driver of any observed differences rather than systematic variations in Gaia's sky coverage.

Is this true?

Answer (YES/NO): NO